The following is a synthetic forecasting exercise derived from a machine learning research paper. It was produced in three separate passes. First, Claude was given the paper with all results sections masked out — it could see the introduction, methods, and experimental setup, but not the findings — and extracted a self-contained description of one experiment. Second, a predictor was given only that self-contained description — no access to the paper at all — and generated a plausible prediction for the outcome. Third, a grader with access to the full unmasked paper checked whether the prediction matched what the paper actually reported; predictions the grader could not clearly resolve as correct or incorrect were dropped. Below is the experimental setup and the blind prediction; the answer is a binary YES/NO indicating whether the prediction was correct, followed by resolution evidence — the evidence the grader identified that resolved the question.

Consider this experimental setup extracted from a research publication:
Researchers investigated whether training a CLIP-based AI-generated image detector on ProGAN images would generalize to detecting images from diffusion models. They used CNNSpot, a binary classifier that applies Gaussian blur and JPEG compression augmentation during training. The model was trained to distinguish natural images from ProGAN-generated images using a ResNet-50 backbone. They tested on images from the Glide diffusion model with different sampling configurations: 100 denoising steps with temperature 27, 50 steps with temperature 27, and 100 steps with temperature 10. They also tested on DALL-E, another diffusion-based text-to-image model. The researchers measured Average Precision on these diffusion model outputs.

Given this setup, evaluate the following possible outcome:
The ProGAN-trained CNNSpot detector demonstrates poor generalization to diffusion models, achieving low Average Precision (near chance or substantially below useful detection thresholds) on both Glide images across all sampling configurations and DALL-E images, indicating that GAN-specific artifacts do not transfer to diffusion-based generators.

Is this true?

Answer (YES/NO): NO